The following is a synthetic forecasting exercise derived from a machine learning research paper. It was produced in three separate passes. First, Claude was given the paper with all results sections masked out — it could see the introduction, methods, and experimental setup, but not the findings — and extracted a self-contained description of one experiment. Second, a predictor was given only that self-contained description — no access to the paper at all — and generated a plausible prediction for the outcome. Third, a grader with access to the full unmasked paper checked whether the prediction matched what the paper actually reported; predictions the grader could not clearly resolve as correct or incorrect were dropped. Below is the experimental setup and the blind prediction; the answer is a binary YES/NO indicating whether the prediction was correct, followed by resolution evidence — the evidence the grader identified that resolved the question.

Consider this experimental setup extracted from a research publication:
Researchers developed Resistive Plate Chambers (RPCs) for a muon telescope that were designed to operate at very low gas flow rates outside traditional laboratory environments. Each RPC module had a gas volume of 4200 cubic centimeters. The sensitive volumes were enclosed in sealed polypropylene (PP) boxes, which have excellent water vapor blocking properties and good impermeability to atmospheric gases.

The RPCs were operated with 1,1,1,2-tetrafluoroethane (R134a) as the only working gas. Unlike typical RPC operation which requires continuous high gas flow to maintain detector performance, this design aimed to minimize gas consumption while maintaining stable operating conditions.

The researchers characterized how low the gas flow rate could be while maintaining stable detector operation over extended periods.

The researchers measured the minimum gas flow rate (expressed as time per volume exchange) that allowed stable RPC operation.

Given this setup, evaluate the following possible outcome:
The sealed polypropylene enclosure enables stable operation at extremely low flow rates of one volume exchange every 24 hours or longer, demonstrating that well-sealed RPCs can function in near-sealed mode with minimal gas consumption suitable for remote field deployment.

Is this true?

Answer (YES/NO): YES